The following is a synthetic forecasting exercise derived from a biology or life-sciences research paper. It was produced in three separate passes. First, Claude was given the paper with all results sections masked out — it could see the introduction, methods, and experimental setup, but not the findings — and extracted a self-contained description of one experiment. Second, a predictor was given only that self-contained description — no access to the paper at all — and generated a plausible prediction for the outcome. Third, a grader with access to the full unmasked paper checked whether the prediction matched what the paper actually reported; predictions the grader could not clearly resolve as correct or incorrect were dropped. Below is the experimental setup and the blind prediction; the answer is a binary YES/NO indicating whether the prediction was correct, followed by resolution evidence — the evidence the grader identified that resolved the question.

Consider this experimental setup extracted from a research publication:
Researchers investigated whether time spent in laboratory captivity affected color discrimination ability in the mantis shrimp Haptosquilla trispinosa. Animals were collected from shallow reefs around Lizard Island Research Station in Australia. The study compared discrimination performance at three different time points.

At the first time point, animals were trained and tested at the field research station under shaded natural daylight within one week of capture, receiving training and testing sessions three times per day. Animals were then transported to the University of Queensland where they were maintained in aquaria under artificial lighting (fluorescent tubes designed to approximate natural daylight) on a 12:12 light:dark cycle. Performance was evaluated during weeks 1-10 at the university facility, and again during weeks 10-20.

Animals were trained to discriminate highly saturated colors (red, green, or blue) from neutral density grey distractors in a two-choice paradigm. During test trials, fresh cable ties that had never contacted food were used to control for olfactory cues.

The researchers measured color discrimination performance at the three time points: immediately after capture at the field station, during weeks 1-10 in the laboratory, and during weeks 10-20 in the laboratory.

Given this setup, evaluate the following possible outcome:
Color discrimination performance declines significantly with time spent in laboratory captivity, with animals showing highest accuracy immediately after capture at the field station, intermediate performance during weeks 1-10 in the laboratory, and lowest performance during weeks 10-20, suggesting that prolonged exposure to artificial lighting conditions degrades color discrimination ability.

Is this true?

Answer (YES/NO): YES